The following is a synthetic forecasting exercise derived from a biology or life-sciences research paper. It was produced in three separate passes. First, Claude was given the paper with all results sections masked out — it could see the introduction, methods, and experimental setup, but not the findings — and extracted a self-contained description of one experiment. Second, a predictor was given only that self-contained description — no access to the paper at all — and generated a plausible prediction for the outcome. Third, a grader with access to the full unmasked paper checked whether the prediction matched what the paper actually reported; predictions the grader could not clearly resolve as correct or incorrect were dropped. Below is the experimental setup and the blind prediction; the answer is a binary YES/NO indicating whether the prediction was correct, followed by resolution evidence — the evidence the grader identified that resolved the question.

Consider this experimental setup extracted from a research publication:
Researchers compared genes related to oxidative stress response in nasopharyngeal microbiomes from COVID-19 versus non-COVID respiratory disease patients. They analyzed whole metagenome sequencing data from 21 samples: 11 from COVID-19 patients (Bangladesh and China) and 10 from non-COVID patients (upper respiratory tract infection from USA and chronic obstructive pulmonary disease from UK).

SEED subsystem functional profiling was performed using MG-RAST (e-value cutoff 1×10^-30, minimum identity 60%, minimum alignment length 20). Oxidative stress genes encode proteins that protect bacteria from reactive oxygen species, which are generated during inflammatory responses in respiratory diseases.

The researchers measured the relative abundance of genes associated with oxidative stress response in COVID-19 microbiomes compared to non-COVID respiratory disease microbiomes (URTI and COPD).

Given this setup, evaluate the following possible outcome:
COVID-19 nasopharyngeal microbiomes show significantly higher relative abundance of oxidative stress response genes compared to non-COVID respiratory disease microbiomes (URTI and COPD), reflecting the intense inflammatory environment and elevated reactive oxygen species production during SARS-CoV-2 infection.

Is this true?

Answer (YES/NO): NO